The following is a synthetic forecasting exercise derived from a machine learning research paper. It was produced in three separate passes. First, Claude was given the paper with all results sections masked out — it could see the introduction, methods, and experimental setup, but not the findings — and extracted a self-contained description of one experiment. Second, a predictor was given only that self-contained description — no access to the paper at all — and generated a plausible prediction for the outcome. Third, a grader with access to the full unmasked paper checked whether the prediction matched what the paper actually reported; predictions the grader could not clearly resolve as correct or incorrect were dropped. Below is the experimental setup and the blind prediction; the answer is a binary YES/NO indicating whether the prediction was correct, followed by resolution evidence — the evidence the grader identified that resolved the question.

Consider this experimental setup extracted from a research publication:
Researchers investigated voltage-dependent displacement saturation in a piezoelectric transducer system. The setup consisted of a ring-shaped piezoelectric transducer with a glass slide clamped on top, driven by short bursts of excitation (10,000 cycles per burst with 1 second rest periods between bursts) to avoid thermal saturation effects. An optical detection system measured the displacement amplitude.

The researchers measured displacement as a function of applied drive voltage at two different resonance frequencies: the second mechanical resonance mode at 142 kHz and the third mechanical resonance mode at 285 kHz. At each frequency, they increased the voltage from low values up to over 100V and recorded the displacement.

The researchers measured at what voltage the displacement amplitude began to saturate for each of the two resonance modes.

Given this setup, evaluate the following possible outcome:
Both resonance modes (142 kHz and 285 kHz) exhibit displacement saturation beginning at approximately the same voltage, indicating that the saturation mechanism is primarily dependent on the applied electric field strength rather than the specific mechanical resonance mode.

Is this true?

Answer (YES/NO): NO